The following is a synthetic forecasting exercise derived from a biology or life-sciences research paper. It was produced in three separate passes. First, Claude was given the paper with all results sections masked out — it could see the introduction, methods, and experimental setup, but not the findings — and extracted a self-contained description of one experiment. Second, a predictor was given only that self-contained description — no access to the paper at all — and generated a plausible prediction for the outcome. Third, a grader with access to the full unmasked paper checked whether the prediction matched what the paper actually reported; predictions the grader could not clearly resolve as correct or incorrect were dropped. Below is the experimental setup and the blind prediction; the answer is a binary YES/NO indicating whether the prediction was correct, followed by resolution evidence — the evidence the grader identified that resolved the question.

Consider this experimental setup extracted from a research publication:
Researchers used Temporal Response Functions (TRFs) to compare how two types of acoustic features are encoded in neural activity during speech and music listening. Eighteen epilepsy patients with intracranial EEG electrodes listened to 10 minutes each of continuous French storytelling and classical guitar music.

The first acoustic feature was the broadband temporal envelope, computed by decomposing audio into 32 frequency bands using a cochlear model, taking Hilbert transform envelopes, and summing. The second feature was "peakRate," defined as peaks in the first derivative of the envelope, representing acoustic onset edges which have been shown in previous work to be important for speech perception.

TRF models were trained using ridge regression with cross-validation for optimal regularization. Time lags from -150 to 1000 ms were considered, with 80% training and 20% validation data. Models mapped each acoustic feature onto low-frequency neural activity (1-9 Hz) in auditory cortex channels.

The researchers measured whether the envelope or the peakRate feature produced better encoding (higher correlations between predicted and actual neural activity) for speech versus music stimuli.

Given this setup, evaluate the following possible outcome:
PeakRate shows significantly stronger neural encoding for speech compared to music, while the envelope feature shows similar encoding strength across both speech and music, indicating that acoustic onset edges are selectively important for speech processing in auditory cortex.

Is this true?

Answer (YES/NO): NO